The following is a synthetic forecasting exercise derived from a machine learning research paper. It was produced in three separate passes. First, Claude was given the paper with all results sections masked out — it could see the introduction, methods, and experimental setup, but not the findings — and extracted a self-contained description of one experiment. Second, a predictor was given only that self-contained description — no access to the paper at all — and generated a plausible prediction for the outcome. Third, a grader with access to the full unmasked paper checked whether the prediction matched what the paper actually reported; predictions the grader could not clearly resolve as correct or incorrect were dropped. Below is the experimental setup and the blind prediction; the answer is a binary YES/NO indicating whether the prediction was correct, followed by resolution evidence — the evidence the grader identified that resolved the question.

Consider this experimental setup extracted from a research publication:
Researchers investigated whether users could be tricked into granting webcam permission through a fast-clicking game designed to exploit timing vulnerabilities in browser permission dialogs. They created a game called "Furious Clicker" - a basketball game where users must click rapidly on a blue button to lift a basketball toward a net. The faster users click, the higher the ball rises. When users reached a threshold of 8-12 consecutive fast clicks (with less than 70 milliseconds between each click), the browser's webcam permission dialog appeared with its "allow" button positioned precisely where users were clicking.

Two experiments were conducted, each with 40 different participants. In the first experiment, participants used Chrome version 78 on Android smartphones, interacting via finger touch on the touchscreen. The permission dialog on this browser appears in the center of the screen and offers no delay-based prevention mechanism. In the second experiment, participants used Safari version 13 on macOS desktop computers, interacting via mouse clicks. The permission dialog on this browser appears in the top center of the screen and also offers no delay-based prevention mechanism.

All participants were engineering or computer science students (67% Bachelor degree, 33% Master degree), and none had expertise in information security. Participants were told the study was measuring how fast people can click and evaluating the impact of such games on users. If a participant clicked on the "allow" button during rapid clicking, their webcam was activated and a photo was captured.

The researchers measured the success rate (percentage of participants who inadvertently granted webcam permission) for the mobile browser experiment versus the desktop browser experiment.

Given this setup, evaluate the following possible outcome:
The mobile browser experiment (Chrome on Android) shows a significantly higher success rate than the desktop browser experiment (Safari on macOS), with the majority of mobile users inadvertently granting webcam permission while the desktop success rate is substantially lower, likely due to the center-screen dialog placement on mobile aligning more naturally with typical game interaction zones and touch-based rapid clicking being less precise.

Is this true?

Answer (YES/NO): YES